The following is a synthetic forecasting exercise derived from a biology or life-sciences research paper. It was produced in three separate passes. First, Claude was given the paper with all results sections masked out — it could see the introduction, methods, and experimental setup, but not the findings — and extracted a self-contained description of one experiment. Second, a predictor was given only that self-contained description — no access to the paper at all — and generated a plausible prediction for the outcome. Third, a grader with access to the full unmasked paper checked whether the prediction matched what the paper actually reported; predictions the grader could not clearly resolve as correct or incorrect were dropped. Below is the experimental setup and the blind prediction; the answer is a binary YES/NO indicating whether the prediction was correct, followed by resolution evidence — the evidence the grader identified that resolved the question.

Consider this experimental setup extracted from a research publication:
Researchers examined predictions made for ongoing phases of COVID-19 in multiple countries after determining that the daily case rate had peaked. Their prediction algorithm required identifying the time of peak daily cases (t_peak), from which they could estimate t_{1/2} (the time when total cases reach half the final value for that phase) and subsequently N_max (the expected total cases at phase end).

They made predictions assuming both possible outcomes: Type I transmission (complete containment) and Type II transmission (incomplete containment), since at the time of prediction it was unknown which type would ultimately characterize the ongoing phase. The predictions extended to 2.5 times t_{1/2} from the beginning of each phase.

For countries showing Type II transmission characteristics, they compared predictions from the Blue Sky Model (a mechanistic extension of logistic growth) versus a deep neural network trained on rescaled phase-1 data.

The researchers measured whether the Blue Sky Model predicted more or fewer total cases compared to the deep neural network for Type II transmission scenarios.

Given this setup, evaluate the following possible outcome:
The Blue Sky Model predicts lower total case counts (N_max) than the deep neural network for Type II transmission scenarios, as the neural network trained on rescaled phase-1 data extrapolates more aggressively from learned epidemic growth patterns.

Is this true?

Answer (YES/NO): NO